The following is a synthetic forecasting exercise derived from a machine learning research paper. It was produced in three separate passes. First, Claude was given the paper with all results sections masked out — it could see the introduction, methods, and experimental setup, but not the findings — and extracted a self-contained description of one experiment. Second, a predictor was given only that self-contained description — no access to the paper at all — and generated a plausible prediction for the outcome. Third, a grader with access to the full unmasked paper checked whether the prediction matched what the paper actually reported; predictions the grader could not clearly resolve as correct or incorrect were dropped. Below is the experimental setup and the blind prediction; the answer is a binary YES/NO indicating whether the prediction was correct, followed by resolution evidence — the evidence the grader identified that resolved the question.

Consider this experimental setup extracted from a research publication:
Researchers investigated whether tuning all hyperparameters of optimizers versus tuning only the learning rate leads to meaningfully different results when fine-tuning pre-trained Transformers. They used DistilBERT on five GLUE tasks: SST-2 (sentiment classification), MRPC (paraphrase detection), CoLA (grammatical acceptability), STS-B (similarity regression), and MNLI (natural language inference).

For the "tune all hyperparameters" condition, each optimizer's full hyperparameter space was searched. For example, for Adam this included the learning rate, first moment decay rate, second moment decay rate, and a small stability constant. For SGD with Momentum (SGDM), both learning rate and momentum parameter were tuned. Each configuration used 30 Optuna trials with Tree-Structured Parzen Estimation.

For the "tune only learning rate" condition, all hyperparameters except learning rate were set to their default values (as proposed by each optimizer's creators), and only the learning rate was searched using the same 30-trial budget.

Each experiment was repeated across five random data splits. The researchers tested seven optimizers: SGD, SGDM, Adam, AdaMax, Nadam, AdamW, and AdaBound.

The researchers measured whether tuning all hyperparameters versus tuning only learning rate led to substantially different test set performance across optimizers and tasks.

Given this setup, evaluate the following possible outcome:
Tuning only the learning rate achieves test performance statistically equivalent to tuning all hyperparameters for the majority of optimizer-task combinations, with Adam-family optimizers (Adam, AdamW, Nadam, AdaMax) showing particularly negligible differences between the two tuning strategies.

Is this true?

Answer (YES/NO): NO